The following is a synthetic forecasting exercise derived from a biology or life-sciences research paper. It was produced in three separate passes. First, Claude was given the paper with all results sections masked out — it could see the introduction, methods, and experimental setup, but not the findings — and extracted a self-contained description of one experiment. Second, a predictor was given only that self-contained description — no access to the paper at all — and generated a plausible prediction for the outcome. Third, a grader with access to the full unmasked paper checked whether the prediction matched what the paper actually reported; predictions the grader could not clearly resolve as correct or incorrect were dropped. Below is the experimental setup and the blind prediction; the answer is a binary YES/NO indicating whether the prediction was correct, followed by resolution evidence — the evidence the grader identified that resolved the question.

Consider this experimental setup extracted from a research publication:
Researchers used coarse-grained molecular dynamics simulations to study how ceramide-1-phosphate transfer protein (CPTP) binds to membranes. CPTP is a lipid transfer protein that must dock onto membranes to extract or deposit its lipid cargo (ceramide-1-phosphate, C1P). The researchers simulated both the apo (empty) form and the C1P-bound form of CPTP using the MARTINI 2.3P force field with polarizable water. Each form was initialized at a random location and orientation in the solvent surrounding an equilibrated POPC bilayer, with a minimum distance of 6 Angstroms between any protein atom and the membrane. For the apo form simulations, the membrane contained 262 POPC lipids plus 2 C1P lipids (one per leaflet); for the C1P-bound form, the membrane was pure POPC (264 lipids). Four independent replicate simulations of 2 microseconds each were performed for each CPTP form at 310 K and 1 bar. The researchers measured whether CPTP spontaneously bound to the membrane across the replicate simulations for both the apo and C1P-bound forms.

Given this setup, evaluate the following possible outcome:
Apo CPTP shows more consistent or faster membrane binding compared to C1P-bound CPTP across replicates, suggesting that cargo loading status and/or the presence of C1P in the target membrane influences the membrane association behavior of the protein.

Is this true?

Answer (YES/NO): NO